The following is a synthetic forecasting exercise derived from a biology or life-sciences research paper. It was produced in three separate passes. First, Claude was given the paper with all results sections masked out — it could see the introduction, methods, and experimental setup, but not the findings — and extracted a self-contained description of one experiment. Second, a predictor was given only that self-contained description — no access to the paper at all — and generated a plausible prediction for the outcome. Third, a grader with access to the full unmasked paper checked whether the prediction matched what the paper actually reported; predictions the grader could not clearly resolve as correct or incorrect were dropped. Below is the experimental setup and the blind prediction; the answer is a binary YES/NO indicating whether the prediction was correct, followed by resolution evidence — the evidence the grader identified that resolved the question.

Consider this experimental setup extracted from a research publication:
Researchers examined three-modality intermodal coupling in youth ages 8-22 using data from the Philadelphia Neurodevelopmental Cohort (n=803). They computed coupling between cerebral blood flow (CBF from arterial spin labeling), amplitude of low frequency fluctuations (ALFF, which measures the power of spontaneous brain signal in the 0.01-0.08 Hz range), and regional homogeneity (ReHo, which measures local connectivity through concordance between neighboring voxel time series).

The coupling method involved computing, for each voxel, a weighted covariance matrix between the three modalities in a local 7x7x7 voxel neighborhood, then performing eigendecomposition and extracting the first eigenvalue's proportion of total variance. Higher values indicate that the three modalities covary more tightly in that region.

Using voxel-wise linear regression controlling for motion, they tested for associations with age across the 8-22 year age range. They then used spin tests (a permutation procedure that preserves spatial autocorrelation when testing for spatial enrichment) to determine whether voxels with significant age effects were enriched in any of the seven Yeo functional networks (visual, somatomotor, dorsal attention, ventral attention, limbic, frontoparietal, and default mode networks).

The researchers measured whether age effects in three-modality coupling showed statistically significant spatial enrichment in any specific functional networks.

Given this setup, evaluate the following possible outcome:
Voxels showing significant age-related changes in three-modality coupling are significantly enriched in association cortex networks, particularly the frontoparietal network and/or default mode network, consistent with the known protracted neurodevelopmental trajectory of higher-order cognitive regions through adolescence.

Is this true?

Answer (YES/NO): YES